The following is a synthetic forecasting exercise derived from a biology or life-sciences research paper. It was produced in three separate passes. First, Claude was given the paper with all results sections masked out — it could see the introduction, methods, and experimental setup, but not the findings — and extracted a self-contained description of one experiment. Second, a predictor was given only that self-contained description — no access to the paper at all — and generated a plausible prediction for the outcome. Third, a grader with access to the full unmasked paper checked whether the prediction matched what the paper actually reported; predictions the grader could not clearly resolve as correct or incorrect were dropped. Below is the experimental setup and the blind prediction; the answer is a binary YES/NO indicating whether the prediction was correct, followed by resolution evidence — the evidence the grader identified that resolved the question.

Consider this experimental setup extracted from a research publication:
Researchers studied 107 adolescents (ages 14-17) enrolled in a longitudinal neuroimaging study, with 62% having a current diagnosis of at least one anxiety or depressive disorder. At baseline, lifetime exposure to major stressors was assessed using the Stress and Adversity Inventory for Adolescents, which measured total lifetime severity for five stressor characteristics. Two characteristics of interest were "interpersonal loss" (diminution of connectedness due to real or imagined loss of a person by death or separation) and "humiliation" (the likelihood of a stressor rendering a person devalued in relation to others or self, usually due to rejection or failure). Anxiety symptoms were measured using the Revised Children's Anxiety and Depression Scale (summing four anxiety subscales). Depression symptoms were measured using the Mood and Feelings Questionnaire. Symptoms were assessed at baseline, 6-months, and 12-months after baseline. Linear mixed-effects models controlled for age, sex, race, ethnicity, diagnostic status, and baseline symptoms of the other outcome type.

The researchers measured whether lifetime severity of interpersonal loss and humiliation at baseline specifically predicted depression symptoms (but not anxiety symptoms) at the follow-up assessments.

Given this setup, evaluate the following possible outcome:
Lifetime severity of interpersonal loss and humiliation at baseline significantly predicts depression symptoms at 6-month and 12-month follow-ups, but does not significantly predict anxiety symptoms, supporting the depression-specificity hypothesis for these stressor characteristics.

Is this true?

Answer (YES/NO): NO